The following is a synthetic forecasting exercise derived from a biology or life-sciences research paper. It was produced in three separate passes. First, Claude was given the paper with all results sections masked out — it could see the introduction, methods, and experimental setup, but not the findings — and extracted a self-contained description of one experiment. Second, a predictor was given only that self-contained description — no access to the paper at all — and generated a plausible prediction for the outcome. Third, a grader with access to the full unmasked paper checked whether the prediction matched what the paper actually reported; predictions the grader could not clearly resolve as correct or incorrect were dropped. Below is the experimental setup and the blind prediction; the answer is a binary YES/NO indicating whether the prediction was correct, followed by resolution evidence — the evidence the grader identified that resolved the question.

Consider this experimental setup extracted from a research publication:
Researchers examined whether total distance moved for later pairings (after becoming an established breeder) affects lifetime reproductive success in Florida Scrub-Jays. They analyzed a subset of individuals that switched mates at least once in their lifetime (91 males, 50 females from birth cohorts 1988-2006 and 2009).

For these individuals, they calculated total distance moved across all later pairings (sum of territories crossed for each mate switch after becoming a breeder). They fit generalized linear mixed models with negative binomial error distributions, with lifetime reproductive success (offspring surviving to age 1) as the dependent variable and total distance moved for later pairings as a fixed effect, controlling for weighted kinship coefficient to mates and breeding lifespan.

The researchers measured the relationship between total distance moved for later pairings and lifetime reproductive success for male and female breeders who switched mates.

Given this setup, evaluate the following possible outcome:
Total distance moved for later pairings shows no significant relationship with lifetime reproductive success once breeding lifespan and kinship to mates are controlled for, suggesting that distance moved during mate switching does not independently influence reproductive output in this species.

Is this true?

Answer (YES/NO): NO